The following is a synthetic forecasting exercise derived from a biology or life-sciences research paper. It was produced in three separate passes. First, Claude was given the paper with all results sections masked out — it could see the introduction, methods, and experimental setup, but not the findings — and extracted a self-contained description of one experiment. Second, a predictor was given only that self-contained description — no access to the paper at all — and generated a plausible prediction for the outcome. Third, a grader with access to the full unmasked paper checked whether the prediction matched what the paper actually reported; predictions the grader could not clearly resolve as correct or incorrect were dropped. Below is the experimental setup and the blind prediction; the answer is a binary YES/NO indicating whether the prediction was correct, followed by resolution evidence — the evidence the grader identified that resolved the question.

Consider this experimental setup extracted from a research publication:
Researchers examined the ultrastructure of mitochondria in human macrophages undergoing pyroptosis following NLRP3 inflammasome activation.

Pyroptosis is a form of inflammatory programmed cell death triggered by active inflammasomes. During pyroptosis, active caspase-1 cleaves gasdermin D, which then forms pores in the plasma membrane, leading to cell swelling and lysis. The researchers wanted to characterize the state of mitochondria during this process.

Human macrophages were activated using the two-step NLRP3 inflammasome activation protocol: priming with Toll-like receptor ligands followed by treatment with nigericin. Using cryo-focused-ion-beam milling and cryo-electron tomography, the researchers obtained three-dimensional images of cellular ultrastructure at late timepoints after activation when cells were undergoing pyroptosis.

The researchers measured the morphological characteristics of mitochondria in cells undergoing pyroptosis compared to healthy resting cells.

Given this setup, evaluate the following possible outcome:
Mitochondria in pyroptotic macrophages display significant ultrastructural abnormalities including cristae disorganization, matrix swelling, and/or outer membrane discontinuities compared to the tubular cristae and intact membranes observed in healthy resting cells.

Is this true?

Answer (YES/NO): YES